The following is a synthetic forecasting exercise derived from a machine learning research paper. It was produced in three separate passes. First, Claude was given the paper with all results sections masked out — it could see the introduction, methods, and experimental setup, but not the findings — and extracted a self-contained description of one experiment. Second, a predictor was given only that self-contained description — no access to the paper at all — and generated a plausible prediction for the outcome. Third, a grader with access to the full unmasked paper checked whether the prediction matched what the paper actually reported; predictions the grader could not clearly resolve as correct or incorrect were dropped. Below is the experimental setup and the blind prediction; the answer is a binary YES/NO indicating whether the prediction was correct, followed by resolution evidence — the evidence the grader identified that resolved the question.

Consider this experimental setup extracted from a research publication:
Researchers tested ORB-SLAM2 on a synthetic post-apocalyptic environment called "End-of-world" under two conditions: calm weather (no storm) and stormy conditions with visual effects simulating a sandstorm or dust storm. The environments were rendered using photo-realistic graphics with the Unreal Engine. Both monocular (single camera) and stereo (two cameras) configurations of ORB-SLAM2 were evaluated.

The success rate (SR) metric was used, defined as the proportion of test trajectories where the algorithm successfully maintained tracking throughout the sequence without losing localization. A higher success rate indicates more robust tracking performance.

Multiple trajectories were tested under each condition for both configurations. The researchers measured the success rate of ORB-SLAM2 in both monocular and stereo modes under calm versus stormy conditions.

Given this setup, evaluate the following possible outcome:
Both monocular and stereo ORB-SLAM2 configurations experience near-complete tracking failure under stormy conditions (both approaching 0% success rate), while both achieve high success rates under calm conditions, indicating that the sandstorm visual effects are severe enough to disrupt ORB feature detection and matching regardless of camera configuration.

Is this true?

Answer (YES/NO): NO